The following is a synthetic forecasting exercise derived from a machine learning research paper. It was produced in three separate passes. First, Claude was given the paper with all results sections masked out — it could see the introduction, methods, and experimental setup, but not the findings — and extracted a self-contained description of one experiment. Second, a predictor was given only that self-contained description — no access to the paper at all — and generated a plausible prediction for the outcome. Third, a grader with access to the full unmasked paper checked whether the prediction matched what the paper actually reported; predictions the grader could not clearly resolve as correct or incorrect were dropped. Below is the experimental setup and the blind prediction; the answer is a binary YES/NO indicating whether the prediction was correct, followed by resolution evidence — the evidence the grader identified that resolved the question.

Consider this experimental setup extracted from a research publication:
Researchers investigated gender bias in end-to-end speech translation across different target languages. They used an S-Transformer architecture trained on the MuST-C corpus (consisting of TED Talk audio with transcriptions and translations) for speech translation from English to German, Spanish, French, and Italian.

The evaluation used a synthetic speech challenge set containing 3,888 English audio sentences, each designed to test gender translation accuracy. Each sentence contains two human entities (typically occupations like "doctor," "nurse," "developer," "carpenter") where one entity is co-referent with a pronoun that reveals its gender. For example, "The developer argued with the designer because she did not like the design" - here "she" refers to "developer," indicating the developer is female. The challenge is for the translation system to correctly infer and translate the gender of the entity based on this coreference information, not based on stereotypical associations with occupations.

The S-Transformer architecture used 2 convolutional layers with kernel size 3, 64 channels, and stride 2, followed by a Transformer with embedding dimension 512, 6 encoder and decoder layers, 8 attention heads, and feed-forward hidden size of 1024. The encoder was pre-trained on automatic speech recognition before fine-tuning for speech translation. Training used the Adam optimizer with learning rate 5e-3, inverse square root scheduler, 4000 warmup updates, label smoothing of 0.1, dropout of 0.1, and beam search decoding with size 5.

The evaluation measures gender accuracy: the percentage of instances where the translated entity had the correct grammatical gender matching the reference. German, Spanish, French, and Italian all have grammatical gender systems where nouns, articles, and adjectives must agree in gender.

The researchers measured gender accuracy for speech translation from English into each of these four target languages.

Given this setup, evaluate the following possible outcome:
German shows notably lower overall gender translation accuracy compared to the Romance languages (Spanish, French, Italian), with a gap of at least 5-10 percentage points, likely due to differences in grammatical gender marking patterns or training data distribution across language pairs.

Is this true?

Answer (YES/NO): NO